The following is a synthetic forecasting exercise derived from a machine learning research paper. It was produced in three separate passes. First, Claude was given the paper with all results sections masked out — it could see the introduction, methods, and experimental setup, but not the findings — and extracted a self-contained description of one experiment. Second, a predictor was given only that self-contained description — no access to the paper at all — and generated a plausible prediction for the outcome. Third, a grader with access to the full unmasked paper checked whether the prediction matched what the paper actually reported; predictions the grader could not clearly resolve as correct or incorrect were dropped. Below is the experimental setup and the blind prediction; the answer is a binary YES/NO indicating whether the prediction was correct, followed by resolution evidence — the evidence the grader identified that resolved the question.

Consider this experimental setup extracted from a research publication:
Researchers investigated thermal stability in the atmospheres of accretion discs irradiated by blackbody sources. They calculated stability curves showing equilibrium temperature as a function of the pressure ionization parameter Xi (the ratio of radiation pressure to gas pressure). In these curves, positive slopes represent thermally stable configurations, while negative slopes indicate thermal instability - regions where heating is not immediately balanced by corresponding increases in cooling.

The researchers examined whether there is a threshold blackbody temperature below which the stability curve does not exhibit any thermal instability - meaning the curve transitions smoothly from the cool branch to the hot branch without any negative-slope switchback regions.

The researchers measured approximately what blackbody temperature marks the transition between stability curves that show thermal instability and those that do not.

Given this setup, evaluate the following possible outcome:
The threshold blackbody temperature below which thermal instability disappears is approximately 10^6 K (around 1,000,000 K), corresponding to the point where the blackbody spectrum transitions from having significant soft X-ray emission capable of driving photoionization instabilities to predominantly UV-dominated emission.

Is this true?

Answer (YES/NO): YES